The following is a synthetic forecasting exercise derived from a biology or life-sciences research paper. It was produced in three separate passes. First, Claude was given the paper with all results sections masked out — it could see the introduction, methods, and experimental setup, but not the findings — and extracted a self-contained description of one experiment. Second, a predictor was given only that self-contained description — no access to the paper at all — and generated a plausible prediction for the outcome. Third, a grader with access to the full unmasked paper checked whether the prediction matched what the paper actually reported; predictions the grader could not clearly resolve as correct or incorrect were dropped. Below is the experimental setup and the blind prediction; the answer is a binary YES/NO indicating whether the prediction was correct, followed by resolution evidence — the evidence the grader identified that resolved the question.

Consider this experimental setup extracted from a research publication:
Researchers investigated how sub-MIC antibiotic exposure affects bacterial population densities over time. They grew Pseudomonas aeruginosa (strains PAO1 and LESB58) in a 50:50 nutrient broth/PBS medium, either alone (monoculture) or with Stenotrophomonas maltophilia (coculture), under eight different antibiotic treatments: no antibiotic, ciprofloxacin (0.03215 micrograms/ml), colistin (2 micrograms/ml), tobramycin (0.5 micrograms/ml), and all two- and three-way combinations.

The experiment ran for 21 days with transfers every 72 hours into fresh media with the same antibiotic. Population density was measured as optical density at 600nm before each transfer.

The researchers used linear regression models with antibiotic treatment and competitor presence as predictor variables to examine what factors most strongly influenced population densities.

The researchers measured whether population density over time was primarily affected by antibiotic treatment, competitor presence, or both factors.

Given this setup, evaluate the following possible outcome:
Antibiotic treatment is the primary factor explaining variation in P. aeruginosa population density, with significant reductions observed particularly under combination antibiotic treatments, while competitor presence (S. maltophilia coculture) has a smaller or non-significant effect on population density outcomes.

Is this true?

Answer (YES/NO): YES